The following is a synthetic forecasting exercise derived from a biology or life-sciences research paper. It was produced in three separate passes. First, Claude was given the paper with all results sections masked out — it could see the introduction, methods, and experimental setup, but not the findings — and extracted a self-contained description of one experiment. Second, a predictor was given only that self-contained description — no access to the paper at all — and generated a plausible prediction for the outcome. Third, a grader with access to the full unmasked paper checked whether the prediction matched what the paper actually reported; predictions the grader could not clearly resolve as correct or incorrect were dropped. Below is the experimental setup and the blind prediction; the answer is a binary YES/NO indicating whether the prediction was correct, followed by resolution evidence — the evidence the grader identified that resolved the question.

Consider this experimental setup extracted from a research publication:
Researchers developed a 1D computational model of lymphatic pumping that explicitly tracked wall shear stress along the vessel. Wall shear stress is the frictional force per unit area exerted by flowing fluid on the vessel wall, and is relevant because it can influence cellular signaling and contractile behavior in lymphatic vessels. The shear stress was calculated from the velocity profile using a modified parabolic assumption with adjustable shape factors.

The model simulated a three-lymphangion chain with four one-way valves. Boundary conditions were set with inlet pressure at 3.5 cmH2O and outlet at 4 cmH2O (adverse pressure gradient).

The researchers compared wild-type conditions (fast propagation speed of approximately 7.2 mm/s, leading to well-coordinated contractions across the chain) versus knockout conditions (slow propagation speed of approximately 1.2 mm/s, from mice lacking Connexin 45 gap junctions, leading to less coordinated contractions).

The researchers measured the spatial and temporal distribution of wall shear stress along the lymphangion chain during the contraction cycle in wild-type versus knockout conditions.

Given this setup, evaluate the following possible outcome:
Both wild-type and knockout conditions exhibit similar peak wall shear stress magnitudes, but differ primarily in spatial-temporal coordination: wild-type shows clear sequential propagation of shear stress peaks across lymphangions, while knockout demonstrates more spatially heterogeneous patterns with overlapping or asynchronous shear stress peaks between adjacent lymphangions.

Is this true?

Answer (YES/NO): NO